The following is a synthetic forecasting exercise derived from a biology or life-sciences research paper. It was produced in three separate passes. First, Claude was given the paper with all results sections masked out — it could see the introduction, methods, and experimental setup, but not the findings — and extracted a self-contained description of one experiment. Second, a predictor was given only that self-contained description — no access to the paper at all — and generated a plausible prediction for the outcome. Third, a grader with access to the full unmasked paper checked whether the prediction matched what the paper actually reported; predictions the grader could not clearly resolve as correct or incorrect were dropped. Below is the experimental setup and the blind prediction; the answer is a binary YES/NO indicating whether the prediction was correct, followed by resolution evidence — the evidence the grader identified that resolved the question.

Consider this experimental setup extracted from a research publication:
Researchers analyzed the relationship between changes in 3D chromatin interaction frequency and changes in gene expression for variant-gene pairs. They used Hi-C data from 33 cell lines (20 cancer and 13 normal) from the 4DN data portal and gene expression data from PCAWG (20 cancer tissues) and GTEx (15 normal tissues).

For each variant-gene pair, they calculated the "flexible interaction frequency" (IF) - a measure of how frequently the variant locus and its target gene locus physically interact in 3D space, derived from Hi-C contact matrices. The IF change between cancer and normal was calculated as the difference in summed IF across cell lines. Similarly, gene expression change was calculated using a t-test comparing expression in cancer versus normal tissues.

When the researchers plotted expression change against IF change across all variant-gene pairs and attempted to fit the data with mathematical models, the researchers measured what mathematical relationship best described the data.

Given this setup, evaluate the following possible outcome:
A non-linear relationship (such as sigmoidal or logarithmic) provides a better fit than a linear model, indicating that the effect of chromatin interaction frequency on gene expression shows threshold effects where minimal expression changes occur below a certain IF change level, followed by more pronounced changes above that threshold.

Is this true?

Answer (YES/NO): NO